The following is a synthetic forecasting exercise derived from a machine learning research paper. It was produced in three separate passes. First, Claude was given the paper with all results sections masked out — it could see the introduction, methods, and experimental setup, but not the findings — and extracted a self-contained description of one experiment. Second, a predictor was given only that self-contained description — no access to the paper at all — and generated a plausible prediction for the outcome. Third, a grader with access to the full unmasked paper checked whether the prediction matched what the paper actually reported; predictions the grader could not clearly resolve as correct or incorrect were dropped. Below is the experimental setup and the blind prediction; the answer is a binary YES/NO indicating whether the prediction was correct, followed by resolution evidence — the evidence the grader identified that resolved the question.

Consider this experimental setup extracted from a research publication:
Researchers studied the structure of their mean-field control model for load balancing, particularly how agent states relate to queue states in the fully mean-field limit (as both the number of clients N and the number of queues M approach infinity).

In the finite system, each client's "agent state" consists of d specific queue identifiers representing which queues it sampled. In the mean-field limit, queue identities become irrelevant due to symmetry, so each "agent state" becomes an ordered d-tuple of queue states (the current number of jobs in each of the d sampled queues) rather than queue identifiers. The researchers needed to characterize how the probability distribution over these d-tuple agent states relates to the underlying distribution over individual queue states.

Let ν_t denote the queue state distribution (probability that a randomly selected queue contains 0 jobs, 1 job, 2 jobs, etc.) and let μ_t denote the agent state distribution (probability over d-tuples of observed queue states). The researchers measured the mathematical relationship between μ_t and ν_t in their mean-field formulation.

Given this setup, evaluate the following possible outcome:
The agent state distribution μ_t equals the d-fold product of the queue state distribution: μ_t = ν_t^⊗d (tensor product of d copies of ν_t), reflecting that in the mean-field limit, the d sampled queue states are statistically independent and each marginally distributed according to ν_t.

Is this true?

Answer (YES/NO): YES